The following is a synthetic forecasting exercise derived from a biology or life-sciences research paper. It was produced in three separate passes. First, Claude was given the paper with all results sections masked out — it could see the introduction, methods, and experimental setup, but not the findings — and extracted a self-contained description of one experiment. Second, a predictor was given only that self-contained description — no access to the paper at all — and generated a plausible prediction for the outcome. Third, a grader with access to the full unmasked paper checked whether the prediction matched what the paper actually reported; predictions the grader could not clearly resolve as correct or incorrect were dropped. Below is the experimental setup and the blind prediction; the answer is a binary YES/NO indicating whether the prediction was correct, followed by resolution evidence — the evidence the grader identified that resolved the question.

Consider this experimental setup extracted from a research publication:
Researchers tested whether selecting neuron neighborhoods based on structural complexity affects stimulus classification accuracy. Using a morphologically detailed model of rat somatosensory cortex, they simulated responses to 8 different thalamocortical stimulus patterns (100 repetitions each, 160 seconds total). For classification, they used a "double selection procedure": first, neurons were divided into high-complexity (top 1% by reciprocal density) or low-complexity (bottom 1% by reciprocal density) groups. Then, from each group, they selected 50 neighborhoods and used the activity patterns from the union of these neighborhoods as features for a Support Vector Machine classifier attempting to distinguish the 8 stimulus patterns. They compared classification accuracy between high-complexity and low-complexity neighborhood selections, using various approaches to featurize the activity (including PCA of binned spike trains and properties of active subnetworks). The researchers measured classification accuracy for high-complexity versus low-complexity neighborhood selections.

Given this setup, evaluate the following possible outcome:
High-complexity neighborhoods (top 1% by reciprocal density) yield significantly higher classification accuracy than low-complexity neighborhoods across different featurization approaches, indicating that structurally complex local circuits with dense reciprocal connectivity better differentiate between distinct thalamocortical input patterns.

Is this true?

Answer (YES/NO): NO